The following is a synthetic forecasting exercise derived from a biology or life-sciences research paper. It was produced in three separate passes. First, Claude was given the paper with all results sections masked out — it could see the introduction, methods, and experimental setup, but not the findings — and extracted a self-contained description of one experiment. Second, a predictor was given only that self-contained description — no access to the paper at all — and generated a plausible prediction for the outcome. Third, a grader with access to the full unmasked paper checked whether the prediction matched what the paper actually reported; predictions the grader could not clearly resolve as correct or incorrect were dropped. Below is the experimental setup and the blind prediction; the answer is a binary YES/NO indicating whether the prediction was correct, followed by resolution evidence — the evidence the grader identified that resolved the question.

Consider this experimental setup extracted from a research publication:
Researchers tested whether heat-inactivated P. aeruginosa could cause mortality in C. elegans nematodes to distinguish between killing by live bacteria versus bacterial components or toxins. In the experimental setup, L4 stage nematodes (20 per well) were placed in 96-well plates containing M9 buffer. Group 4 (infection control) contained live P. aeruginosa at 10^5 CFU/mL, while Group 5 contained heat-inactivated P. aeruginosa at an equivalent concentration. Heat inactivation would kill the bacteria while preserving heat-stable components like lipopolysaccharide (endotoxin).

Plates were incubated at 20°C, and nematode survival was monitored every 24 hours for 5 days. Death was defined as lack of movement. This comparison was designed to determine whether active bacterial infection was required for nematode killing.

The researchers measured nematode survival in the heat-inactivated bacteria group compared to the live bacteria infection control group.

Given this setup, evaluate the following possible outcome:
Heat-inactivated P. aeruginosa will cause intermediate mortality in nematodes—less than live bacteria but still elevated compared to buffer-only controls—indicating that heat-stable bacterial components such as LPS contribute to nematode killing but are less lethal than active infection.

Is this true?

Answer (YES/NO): NO